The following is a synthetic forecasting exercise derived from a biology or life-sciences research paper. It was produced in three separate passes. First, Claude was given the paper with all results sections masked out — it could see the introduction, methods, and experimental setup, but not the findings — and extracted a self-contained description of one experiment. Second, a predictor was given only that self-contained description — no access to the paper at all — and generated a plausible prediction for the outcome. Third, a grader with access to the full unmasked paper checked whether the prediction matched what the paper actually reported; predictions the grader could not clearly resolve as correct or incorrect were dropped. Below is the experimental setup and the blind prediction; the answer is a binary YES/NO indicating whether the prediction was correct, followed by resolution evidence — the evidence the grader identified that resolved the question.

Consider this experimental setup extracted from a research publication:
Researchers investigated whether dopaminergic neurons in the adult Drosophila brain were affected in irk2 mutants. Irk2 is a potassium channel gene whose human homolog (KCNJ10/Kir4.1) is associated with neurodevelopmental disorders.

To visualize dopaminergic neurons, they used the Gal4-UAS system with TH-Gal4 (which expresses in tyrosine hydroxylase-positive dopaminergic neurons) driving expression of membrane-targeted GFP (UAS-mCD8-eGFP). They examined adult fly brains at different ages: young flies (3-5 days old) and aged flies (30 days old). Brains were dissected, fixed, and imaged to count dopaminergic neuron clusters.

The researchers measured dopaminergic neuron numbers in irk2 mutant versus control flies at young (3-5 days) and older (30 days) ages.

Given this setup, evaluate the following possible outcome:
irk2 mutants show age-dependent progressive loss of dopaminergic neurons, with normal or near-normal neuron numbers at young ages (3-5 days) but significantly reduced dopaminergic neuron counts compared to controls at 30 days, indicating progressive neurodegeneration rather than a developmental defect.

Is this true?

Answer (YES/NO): YES